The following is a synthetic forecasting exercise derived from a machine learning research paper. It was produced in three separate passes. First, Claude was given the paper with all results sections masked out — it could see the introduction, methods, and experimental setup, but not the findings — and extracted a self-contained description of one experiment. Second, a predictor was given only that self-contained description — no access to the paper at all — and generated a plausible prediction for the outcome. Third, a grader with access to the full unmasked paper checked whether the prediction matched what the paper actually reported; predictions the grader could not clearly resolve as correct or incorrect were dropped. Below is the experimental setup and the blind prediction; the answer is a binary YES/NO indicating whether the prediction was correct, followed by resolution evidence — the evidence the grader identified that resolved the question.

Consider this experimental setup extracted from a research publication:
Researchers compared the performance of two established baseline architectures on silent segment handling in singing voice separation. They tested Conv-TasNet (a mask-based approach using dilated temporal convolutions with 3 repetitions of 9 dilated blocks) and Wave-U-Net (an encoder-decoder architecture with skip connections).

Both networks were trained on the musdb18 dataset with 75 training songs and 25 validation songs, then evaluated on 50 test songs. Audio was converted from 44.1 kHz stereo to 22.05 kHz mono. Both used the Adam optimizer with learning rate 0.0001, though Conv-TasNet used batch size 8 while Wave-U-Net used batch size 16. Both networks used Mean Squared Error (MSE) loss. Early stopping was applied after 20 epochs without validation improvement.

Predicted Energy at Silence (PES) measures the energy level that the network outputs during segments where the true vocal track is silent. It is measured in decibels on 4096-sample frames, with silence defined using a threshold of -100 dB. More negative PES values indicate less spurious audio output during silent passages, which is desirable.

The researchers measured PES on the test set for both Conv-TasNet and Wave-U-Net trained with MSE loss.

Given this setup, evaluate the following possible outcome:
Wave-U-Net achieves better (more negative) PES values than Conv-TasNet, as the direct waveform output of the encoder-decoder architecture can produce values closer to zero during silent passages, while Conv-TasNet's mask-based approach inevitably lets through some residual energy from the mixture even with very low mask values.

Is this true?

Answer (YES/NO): YES